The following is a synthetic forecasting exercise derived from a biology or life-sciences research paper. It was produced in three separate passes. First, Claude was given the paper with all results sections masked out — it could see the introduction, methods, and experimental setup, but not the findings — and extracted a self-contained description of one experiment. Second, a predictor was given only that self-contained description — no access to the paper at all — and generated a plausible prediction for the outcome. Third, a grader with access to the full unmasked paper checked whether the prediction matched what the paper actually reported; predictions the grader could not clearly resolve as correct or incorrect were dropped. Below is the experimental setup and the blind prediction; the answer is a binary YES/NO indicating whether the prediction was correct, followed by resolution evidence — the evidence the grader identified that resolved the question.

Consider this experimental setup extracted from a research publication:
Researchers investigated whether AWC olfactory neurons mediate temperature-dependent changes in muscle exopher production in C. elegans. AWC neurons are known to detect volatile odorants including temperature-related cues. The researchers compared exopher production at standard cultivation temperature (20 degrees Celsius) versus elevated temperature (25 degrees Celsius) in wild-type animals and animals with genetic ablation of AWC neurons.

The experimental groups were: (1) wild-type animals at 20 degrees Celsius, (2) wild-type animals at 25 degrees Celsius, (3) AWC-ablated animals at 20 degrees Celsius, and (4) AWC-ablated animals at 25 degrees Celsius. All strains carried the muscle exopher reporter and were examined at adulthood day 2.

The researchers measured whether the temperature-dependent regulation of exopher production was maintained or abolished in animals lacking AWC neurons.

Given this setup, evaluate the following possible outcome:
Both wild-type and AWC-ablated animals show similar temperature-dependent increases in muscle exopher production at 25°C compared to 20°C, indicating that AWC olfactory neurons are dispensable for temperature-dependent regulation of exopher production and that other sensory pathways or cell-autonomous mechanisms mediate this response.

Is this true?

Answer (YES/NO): NO